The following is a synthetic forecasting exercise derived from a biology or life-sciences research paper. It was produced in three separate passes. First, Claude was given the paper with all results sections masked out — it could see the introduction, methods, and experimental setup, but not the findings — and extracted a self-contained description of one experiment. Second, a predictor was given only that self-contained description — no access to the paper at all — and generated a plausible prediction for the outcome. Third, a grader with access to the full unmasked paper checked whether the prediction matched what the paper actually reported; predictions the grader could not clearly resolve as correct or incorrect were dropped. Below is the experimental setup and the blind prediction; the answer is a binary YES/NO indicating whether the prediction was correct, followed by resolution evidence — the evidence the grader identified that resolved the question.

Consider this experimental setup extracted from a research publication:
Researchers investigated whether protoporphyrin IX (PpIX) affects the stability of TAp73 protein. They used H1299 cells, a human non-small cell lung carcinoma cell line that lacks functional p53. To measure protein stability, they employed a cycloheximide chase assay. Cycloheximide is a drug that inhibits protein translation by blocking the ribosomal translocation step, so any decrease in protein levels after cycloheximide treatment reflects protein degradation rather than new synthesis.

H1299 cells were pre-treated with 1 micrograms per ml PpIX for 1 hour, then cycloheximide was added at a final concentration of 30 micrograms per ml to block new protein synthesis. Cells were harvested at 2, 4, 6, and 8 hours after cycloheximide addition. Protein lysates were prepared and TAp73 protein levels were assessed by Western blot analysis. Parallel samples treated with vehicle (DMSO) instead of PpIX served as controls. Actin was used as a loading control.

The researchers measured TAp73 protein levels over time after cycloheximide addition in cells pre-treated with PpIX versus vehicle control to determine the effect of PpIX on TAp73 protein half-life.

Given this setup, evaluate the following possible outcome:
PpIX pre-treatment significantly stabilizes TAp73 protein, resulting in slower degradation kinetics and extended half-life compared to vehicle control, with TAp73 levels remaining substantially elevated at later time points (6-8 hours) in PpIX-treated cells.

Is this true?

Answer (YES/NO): YES